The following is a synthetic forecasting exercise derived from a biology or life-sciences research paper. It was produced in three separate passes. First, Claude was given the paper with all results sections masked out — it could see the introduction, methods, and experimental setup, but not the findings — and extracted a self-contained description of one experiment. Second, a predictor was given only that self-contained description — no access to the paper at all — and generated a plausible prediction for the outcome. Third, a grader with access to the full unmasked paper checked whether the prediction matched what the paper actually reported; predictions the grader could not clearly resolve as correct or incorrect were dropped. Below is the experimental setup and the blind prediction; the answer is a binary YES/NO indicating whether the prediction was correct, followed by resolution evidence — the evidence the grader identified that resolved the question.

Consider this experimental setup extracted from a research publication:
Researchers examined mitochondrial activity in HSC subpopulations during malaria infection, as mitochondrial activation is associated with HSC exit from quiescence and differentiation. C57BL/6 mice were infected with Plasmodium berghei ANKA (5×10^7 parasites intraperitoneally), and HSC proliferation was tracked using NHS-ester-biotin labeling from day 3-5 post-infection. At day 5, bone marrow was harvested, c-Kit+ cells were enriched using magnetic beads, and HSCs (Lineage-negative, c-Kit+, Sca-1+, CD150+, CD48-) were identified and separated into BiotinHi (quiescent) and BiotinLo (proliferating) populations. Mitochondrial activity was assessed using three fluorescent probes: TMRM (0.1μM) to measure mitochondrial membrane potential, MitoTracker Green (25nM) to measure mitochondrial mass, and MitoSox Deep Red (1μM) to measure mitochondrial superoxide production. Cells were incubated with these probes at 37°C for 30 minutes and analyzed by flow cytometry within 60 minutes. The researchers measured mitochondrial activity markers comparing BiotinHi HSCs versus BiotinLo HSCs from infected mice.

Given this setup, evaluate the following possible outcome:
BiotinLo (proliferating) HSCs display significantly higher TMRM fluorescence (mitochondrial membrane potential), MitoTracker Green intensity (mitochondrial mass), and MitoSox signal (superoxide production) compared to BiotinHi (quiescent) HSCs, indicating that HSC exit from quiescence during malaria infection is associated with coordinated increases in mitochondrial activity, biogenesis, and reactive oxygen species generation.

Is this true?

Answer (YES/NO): YES